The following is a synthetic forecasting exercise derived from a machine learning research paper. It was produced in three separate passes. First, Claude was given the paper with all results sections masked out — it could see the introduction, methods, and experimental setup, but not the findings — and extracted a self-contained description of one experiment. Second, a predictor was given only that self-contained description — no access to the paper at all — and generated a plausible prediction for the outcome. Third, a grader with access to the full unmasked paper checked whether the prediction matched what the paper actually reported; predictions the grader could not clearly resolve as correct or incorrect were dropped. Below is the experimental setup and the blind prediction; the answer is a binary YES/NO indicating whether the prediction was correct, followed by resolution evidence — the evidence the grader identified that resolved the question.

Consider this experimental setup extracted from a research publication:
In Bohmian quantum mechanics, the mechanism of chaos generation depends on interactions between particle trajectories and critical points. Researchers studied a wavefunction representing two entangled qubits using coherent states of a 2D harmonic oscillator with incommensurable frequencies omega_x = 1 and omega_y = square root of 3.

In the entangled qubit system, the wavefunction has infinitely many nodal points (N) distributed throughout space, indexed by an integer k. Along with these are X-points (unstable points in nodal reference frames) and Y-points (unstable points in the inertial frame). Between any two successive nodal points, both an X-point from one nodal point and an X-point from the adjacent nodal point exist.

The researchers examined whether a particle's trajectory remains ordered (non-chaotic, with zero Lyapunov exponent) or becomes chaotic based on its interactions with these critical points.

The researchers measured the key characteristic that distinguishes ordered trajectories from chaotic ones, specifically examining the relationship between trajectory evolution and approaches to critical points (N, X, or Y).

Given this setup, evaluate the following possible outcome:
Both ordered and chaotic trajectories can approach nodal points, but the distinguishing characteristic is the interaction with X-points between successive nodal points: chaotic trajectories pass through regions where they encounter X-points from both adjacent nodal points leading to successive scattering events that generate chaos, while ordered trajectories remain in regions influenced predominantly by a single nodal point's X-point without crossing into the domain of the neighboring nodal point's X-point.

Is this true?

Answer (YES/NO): NO